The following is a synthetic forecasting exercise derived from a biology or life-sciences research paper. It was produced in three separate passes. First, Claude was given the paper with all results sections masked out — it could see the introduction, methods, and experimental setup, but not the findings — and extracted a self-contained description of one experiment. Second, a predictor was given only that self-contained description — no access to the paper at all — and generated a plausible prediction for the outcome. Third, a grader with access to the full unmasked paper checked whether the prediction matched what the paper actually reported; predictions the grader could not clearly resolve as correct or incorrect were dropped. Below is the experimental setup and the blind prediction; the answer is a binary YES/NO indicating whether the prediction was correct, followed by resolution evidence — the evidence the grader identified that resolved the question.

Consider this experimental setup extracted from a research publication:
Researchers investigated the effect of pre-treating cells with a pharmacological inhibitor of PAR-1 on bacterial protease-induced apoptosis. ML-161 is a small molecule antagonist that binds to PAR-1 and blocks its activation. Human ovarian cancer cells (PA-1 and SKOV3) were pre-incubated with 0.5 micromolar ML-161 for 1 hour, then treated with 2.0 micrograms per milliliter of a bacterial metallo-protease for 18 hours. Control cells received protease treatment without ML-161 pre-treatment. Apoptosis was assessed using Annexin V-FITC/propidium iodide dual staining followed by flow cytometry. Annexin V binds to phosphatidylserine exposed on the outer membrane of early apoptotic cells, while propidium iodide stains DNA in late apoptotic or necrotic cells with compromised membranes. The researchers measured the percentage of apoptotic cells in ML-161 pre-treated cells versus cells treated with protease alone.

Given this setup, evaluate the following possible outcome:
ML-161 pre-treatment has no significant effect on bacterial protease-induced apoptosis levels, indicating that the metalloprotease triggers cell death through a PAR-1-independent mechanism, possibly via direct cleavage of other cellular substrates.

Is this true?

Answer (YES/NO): NO